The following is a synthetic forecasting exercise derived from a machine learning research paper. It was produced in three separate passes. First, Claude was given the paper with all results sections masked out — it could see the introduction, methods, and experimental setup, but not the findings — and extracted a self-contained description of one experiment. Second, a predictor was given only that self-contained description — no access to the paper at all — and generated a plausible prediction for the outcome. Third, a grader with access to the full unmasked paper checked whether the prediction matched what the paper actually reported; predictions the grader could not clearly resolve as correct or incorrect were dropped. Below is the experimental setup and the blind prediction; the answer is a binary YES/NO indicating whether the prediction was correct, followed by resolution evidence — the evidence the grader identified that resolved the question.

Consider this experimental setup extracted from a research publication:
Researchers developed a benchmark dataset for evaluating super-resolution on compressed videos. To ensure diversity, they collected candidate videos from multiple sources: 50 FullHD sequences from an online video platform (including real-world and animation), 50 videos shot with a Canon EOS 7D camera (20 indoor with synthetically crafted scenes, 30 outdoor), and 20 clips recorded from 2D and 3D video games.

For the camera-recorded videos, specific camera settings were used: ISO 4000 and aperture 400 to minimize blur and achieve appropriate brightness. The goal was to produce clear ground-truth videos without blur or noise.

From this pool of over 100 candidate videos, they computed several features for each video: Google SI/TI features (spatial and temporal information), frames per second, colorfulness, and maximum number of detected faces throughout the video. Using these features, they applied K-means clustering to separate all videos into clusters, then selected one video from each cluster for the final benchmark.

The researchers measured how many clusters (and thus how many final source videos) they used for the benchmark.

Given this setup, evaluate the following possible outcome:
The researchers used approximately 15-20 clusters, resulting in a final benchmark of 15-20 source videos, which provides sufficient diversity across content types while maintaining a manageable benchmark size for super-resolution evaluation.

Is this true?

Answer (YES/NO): NO